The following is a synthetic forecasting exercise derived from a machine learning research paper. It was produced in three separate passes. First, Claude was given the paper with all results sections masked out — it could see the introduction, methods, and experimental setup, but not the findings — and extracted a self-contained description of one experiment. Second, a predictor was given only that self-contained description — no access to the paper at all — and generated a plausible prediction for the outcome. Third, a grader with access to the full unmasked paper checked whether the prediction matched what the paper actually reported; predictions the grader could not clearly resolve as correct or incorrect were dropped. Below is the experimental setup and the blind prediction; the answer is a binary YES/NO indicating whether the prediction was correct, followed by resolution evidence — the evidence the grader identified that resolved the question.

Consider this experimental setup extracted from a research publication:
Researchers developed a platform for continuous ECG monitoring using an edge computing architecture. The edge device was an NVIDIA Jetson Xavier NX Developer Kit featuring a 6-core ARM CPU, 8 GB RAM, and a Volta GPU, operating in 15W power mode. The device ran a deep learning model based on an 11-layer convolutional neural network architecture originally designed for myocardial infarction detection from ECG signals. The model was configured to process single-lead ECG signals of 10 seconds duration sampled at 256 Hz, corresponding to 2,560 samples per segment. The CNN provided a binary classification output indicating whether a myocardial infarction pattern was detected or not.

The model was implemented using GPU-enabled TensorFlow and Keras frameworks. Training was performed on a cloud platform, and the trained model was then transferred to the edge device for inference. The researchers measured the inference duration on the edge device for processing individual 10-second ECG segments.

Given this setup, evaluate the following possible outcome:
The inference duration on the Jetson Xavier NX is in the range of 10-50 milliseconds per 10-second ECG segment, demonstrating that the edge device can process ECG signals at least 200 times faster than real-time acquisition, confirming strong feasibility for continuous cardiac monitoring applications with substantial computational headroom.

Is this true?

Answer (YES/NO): NO